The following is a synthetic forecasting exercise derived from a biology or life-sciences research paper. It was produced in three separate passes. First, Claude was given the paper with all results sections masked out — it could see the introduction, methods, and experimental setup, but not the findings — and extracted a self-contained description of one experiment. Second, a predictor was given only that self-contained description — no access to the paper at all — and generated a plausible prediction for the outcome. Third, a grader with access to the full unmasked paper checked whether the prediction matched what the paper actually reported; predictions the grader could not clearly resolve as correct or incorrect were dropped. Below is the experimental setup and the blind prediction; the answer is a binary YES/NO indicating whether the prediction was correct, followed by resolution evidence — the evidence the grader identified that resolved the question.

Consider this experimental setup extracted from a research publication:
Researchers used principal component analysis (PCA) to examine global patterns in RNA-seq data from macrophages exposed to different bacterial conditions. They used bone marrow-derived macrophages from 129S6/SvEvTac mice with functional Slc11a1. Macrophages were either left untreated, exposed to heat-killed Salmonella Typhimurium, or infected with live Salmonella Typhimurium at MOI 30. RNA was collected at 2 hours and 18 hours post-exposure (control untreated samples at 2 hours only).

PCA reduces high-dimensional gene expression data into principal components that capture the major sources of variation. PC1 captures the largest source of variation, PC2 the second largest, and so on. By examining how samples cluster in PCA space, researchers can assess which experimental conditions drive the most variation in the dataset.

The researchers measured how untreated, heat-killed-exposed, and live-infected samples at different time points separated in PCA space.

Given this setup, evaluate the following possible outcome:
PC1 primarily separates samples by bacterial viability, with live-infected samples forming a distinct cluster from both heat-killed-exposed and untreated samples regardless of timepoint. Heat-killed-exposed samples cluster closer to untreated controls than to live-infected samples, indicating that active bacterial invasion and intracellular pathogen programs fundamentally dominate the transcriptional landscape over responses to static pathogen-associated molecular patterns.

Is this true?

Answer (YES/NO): NO